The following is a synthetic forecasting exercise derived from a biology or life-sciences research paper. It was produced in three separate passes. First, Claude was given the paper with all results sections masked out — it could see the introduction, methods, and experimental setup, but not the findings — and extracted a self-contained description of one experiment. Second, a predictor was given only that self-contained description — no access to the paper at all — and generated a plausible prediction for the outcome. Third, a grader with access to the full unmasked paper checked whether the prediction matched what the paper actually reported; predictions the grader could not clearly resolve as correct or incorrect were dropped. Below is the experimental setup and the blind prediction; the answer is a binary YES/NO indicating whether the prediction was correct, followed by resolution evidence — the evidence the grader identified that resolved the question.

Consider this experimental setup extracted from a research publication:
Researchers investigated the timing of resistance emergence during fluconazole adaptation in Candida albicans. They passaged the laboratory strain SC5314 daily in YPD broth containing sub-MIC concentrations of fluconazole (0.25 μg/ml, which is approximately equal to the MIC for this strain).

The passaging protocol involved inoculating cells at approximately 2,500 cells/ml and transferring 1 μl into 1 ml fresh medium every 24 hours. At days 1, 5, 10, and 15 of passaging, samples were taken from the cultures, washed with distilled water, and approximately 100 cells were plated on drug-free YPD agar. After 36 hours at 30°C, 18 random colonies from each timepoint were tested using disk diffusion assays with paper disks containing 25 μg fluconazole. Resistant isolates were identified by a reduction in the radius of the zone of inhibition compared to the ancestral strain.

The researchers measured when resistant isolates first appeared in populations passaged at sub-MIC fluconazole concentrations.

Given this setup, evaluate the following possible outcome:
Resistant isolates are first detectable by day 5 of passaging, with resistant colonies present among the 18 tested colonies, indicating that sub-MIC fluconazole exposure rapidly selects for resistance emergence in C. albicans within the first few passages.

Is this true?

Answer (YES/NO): NO